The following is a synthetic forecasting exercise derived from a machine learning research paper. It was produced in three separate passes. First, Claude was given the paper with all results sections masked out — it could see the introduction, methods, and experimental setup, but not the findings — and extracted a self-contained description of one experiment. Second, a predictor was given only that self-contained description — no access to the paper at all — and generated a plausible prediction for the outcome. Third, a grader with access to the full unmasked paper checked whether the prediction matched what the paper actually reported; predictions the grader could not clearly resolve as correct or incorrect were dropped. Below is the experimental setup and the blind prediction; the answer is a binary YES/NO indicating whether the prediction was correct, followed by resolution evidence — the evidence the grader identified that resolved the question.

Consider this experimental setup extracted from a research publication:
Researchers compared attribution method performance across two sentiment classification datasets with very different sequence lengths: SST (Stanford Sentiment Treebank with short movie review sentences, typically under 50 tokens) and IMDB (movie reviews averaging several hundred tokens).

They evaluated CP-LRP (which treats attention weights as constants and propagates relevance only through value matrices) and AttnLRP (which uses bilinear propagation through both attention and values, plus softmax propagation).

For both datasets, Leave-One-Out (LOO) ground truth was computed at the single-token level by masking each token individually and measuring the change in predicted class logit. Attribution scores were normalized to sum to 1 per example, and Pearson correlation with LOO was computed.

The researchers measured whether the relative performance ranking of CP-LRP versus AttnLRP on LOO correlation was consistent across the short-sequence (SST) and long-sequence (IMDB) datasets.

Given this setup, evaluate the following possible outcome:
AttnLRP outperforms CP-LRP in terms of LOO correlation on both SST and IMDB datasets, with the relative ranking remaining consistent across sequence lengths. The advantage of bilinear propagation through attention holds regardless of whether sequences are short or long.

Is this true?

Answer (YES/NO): NO